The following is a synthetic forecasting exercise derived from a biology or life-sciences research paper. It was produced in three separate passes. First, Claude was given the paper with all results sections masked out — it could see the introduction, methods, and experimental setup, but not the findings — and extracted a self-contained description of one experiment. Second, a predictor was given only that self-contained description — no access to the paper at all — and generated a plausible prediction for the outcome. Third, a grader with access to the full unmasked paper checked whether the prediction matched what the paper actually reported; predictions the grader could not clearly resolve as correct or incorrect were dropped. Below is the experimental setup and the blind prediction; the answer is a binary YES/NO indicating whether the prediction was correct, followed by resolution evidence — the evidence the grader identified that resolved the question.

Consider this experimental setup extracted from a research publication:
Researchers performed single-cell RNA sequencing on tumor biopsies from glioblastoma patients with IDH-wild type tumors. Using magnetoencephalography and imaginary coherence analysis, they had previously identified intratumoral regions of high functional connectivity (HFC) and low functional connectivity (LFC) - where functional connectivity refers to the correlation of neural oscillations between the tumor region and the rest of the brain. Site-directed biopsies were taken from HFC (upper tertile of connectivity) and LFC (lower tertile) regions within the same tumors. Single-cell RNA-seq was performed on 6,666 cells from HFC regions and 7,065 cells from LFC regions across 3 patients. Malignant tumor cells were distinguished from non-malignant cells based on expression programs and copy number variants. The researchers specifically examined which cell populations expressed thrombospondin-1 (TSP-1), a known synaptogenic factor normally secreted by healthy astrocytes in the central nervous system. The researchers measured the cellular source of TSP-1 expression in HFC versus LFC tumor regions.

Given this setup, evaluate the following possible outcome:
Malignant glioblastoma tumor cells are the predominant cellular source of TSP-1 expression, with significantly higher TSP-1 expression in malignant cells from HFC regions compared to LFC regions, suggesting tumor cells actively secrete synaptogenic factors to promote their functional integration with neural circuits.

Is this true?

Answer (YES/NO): NO